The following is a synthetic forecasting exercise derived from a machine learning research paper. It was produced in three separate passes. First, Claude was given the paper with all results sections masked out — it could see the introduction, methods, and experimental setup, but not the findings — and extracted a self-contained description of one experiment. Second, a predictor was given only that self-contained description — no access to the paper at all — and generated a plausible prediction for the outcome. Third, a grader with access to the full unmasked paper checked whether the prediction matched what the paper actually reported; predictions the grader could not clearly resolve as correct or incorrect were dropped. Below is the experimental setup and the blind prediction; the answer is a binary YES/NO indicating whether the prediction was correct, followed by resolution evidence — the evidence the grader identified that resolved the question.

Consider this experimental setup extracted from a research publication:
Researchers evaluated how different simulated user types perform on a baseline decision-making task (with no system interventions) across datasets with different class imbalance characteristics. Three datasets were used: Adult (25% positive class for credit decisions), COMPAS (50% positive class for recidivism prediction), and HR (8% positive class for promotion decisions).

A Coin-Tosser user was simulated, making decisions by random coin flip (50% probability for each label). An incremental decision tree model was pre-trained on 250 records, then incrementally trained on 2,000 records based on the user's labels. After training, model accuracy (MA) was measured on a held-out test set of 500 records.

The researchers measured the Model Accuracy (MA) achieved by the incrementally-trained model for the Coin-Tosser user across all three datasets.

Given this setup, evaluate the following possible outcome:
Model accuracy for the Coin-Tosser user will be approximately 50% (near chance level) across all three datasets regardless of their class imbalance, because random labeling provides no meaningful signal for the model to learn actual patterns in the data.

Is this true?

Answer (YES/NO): NO